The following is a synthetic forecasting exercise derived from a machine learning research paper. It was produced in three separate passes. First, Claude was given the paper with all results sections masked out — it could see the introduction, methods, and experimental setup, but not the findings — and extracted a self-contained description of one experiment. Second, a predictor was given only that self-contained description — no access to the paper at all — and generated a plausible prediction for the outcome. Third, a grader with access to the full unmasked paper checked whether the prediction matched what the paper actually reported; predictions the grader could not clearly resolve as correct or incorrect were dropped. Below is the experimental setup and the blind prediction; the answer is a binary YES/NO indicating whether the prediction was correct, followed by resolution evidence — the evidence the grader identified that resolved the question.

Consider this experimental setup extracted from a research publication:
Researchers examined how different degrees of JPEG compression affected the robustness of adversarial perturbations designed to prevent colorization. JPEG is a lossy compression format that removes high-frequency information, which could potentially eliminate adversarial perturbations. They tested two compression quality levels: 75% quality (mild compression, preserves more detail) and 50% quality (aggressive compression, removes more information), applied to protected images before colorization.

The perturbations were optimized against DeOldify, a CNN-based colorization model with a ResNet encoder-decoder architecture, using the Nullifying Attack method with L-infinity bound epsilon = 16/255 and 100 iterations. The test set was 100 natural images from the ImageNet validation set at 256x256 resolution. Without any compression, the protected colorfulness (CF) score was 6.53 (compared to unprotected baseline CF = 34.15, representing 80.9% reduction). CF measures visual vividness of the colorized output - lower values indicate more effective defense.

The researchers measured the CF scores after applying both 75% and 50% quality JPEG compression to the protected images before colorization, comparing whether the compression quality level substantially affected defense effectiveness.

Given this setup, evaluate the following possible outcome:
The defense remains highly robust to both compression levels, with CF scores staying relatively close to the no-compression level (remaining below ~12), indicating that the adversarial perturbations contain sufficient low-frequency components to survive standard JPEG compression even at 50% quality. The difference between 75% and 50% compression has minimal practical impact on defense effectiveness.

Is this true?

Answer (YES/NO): NO